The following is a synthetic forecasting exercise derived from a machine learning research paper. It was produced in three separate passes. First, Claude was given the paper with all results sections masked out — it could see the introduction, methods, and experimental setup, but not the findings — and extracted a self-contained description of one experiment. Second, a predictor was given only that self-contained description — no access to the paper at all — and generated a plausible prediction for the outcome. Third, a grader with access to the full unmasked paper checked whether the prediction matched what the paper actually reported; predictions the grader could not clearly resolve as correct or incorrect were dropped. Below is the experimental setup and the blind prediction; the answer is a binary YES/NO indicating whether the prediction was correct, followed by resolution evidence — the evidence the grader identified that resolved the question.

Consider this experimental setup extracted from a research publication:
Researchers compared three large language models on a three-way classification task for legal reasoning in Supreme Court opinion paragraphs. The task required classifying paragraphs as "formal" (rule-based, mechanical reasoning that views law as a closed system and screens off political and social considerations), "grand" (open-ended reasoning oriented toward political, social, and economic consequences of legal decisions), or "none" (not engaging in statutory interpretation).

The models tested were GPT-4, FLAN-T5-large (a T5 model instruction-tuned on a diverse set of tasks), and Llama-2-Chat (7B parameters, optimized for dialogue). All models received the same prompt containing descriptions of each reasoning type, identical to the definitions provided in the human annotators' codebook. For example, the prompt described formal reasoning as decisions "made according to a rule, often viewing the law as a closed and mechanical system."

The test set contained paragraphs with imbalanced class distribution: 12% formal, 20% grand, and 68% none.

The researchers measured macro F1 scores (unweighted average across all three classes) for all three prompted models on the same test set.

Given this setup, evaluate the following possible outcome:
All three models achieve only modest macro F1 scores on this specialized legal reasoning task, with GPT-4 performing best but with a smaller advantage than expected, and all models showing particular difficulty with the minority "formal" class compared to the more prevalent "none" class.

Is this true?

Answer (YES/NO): NO